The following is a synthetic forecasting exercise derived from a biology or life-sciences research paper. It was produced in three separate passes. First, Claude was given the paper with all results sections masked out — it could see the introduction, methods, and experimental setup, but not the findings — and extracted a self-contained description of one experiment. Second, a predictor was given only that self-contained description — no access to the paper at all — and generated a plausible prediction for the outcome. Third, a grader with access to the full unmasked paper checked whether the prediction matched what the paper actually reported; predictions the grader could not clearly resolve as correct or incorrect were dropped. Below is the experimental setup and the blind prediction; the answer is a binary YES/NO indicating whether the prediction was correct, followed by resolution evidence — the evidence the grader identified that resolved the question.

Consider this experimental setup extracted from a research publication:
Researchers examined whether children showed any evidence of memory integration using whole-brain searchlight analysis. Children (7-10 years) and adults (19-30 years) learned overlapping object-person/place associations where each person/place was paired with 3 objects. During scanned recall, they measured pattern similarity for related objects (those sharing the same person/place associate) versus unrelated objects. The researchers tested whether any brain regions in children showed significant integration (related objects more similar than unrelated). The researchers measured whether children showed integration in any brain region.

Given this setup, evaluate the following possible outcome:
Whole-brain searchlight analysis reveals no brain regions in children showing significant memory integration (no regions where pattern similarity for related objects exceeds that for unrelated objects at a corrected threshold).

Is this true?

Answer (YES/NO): NO